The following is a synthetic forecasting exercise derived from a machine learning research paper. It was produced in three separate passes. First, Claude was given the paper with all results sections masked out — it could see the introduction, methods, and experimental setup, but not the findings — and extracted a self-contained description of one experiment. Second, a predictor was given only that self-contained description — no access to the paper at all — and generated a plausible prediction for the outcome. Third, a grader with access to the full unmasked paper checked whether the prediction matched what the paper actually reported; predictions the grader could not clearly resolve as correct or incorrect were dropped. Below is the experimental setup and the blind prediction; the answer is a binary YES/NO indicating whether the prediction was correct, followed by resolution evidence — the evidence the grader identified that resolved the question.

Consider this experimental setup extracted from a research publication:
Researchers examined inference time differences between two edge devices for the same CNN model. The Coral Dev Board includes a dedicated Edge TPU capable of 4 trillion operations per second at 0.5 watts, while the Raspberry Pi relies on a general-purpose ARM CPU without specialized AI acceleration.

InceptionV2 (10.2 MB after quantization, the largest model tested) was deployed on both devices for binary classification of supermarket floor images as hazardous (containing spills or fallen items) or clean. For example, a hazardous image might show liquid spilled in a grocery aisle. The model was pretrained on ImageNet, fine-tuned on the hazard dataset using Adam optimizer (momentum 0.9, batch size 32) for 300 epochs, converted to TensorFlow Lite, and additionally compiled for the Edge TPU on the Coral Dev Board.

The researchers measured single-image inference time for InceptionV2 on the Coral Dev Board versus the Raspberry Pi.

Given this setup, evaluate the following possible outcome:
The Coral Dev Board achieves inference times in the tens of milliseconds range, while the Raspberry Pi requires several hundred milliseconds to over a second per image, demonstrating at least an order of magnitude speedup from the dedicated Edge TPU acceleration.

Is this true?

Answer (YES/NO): NO